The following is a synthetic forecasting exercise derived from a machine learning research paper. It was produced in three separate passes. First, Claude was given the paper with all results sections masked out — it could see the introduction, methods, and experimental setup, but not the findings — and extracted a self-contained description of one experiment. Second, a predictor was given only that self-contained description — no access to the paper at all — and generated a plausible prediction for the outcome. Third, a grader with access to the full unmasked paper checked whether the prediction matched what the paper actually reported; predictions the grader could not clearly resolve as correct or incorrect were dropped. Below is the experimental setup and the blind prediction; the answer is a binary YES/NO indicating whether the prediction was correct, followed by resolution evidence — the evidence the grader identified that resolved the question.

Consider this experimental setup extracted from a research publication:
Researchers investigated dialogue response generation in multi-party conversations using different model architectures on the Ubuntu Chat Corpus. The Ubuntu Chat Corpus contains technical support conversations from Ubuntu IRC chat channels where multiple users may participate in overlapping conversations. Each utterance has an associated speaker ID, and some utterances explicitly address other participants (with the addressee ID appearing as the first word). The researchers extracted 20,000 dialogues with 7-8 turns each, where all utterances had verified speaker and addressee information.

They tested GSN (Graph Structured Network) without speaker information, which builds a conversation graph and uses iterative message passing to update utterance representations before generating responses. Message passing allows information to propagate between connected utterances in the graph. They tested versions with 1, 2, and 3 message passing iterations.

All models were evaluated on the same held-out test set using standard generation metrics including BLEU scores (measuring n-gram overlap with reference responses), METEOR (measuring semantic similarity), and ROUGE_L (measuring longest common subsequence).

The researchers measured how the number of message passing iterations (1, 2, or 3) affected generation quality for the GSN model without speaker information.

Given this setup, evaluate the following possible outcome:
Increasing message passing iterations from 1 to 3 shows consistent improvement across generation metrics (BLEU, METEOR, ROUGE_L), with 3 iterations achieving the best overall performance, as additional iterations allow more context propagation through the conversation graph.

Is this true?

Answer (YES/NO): NO